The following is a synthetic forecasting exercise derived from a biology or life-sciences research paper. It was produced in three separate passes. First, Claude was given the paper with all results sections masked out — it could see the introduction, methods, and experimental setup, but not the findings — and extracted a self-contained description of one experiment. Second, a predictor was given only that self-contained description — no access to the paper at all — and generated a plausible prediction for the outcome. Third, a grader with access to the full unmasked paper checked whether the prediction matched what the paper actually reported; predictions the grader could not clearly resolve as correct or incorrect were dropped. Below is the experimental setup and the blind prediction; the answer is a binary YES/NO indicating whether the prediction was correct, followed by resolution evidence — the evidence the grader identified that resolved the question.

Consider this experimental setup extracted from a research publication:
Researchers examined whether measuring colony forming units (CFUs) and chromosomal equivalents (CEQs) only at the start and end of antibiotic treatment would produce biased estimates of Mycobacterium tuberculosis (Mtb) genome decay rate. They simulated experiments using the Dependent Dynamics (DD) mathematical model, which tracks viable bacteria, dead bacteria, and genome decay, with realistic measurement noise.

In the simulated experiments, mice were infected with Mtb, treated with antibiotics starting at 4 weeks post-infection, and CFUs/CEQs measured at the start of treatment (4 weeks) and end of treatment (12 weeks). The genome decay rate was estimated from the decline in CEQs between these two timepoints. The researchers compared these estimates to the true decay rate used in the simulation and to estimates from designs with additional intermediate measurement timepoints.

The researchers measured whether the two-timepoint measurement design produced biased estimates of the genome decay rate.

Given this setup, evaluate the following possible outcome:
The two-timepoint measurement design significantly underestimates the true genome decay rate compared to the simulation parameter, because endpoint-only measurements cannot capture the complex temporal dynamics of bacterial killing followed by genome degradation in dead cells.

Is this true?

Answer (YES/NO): YES